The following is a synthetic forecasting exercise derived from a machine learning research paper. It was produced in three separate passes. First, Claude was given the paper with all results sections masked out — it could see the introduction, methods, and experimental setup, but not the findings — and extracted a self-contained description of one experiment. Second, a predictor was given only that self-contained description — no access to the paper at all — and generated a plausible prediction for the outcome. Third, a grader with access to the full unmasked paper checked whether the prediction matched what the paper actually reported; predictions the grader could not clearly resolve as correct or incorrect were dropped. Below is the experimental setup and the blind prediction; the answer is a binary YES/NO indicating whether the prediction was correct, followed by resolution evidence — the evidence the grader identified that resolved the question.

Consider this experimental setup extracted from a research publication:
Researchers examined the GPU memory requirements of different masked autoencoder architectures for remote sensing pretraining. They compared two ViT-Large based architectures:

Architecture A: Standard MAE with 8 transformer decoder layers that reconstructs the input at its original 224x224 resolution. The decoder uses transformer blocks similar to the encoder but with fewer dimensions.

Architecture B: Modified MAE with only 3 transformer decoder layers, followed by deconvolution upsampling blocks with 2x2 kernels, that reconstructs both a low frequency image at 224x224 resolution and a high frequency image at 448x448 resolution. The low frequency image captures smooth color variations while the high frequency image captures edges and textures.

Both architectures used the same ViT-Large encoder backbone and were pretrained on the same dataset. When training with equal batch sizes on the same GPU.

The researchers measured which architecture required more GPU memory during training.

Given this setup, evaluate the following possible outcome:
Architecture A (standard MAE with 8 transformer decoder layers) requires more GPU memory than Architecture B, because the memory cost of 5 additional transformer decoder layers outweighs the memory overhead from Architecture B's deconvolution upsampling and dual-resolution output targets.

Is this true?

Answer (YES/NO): NO